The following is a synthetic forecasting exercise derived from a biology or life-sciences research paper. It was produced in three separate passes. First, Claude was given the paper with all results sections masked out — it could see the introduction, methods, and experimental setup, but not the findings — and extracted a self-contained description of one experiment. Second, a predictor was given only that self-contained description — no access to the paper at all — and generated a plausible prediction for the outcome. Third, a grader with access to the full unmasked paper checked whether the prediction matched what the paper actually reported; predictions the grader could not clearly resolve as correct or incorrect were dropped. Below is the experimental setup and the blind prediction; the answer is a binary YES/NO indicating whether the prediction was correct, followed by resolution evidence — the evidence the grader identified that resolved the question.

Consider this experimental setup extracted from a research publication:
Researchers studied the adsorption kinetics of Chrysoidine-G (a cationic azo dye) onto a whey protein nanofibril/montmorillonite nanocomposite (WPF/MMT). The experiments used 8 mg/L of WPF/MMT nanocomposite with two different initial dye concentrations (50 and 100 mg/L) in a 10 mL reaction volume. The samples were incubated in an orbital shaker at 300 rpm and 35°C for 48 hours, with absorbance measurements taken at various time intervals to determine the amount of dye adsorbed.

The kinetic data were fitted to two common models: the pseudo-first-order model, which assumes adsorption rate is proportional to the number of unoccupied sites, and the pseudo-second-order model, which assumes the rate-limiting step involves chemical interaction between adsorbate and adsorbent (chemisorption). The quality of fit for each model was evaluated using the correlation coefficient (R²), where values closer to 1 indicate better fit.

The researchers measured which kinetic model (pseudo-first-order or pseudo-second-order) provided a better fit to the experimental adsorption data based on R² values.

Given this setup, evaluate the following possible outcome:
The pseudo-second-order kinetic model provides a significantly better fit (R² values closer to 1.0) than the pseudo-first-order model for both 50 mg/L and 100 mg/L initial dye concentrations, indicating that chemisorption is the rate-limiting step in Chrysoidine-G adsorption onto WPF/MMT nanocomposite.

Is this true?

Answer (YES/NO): YES